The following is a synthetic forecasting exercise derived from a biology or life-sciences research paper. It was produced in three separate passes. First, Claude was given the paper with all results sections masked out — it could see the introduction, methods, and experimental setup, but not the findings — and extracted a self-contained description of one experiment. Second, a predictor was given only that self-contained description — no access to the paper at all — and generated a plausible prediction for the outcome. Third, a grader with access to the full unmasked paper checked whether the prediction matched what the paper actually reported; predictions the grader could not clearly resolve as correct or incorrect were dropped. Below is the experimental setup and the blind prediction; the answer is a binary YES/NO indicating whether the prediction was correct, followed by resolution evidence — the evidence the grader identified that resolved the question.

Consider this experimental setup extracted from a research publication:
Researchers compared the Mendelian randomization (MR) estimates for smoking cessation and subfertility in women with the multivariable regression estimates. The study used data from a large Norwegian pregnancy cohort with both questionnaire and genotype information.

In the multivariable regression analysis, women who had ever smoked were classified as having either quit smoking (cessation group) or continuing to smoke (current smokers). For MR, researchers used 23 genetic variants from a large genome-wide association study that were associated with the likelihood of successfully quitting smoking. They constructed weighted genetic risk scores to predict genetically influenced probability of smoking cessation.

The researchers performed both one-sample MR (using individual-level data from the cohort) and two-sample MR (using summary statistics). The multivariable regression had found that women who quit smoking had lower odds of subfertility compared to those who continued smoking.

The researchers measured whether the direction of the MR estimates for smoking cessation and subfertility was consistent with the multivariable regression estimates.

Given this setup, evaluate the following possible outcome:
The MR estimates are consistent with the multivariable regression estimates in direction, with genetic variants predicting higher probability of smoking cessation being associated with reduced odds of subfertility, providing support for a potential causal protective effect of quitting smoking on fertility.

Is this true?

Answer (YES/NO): NO